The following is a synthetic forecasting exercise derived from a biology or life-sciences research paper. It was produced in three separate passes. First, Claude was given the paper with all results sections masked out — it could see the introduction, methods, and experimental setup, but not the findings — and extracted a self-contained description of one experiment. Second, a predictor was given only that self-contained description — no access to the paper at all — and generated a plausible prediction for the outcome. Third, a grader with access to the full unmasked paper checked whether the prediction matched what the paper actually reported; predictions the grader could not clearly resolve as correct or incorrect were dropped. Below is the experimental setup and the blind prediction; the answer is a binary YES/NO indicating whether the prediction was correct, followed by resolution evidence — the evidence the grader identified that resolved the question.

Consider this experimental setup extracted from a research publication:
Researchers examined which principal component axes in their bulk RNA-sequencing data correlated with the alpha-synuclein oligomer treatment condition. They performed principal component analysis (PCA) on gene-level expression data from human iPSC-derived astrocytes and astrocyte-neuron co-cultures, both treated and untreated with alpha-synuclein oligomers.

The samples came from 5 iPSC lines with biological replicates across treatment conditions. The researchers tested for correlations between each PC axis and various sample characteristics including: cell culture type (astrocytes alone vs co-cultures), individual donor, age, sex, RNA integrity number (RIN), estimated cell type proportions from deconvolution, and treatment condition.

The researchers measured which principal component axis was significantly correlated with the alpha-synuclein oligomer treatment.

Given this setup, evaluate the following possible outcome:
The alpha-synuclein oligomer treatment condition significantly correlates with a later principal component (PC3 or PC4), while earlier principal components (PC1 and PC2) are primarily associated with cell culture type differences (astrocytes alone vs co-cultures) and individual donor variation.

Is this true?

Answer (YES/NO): NO